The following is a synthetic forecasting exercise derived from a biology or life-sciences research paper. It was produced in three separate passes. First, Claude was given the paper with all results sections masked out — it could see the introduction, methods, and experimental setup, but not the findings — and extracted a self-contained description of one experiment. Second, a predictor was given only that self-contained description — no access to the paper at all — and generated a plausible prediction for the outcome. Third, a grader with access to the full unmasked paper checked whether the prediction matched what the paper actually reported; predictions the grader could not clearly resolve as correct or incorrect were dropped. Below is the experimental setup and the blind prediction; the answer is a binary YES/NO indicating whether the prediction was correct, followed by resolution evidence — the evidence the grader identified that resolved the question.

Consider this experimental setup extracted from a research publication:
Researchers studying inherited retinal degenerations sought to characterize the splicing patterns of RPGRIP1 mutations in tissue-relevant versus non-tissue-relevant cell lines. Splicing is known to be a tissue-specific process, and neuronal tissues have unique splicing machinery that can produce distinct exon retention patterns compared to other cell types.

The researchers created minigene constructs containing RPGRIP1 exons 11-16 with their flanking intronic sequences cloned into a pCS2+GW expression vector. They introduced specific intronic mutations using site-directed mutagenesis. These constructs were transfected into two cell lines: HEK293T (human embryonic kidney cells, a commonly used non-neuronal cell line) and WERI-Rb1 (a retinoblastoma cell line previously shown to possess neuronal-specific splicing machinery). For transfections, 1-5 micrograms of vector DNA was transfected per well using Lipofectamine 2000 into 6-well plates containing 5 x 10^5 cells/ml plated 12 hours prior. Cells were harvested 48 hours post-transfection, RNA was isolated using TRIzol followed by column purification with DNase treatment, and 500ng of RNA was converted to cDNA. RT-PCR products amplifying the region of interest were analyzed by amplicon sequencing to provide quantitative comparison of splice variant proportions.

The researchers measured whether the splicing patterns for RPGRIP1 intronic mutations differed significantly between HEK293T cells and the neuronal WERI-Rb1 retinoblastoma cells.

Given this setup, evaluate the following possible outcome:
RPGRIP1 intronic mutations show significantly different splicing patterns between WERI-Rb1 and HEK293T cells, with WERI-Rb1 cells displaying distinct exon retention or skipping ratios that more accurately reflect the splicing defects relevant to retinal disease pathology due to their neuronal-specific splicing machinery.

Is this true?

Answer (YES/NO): NO